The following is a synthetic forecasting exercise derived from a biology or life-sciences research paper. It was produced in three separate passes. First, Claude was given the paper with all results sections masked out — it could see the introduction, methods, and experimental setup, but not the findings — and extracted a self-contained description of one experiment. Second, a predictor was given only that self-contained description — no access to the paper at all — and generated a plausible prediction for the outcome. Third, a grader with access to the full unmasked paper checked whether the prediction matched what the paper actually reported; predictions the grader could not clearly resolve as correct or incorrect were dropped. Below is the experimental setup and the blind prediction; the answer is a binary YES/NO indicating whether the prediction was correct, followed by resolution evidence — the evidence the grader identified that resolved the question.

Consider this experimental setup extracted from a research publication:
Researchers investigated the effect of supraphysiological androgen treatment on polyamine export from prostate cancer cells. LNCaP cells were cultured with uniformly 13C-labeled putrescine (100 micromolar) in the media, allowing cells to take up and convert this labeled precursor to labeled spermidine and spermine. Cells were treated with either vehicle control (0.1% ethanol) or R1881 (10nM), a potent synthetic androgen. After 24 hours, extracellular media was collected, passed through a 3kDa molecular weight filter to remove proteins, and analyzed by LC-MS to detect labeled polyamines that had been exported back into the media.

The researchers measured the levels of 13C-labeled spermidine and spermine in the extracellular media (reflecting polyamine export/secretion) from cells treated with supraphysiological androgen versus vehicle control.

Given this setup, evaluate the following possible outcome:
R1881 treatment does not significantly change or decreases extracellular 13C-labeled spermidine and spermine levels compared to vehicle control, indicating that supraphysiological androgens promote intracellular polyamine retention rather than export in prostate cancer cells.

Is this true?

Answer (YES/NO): NO